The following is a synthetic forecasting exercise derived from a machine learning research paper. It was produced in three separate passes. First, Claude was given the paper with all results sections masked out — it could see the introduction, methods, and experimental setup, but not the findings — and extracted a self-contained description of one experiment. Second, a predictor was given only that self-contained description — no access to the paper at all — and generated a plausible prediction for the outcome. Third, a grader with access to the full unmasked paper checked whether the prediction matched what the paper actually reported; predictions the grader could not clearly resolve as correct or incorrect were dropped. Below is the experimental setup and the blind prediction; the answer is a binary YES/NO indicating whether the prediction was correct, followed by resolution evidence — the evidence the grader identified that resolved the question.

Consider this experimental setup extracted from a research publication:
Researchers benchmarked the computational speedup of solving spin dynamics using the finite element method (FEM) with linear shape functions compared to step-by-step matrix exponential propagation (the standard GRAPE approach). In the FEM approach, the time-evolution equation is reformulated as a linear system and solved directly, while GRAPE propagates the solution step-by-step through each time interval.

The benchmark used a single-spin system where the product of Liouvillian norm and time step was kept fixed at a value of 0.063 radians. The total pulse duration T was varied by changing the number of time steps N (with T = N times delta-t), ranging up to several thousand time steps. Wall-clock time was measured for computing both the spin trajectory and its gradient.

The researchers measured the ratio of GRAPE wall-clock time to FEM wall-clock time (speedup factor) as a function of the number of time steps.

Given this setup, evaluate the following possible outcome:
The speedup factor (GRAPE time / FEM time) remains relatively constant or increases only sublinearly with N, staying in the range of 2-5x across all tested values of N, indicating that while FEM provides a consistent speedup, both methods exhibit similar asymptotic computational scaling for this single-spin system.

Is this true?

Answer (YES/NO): NO